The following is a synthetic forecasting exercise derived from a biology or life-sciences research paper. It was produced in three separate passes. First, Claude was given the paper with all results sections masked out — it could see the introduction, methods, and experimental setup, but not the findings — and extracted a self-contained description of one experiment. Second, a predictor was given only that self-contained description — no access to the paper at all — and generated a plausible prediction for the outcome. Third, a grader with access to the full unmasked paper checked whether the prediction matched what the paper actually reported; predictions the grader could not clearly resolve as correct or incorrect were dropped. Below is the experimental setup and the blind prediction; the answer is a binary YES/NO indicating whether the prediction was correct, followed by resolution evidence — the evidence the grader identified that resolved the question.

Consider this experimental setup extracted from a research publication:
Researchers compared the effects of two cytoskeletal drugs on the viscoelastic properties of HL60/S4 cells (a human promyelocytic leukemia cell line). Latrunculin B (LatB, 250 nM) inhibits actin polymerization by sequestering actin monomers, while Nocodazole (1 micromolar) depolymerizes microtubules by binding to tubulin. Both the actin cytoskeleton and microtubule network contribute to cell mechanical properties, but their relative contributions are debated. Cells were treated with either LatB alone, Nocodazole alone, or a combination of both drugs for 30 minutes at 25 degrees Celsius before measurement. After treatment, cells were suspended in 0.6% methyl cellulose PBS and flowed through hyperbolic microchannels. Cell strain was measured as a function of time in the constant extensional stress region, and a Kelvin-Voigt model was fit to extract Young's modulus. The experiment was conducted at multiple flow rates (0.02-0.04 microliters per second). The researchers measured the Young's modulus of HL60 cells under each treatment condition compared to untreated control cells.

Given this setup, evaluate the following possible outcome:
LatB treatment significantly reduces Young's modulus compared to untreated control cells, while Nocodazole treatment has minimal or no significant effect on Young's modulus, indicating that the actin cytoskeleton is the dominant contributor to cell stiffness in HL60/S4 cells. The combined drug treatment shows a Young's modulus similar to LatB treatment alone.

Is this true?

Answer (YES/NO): NO